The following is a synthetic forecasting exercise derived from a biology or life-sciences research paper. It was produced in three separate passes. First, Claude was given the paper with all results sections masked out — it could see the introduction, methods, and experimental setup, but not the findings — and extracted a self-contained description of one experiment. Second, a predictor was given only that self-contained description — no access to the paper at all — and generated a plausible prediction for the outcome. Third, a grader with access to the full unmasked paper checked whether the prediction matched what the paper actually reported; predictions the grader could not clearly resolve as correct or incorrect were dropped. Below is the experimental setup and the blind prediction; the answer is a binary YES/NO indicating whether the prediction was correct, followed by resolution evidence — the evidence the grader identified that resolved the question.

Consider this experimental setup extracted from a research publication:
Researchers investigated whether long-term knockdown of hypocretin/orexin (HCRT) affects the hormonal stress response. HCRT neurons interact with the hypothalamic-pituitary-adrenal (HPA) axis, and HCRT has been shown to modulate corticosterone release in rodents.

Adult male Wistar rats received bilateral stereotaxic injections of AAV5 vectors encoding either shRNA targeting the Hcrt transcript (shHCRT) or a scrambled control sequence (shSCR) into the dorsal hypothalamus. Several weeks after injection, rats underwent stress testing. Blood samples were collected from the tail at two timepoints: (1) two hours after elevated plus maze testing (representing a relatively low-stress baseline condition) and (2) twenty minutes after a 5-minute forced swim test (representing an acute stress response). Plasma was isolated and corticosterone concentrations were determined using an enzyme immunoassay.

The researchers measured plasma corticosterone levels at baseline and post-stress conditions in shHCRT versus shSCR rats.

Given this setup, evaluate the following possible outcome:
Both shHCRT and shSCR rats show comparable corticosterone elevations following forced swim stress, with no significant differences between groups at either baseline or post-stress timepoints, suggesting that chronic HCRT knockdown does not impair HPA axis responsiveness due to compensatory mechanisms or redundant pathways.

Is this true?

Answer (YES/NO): YES